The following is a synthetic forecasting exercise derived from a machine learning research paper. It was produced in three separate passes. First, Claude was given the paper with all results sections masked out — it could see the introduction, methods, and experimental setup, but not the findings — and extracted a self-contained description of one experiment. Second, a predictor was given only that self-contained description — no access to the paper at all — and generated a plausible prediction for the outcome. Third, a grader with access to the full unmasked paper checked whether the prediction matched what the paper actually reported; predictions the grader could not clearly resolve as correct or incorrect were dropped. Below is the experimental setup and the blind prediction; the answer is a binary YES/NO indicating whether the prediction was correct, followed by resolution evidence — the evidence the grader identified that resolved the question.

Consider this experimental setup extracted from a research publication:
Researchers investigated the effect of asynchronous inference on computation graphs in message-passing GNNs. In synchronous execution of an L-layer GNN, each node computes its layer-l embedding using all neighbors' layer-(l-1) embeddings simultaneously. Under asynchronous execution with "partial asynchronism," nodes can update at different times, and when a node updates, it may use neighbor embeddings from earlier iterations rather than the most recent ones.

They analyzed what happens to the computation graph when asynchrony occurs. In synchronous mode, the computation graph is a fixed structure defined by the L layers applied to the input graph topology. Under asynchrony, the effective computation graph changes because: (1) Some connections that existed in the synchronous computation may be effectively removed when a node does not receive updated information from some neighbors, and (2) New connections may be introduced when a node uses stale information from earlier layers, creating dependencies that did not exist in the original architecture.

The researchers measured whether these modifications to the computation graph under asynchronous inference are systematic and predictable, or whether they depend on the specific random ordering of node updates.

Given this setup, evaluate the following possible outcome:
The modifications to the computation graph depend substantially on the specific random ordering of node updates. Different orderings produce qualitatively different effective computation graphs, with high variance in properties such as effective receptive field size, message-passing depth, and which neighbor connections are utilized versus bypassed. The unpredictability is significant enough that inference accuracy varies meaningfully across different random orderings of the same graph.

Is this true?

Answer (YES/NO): YES